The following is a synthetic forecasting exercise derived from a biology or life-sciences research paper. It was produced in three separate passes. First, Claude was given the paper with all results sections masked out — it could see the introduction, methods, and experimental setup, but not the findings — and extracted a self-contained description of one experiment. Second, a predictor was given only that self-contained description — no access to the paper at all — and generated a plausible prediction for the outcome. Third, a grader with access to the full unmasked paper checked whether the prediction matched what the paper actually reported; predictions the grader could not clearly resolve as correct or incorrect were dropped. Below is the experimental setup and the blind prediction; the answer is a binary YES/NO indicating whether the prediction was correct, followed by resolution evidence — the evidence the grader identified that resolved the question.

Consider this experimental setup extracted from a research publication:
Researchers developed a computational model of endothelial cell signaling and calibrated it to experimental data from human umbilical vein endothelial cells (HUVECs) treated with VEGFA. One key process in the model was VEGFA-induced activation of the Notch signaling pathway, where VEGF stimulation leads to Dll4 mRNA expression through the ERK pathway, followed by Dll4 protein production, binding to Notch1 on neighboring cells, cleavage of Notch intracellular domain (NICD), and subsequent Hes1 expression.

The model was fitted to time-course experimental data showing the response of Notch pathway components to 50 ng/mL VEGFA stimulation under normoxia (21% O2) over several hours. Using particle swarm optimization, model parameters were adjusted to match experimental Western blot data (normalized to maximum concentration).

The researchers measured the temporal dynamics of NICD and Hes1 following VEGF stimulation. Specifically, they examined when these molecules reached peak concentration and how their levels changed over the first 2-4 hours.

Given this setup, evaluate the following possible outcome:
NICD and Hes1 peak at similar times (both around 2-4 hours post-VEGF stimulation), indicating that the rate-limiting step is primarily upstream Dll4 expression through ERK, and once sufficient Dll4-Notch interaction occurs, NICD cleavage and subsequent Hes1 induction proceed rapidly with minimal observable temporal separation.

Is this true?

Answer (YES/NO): NO